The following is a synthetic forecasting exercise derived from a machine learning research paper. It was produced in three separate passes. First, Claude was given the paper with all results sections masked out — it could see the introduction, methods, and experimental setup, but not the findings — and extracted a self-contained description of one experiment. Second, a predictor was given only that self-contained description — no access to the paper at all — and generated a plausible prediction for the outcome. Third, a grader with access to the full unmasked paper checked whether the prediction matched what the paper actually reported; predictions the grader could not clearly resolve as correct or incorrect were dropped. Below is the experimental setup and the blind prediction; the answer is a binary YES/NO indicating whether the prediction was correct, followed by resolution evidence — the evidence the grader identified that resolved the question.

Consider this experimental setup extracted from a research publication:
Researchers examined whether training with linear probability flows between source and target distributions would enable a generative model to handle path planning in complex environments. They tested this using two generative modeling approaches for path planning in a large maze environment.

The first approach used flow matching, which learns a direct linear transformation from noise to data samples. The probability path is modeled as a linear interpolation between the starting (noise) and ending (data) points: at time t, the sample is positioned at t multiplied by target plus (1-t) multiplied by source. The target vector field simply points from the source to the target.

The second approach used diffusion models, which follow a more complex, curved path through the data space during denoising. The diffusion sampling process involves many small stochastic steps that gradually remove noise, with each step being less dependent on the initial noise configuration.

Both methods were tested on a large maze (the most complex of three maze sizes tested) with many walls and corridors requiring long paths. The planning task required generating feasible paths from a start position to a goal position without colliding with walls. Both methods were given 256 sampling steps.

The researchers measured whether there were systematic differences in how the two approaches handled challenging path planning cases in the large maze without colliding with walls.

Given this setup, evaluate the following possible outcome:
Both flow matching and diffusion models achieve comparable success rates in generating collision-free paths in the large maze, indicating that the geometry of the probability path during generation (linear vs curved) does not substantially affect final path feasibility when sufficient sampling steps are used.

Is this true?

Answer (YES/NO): NO